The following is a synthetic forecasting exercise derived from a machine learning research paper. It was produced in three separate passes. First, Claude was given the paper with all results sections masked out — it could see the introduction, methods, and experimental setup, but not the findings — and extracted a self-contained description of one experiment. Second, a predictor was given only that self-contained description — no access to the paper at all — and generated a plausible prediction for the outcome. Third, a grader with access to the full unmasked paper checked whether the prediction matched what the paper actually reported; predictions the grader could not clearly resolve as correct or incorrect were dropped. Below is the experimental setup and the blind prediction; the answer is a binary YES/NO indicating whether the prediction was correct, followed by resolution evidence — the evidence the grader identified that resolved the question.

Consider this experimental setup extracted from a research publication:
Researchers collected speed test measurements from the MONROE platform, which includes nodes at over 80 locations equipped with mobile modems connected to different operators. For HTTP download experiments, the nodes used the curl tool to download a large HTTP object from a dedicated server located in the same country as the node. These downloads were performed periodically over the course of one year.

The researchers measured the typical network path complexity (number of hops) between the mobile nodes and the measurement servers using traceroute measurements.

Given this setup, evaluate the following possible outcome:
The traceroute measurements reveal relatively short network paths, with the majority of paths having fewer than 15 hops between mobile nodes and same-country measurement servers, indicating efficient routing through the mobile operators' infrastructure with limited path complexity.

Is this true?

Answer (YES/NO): YES